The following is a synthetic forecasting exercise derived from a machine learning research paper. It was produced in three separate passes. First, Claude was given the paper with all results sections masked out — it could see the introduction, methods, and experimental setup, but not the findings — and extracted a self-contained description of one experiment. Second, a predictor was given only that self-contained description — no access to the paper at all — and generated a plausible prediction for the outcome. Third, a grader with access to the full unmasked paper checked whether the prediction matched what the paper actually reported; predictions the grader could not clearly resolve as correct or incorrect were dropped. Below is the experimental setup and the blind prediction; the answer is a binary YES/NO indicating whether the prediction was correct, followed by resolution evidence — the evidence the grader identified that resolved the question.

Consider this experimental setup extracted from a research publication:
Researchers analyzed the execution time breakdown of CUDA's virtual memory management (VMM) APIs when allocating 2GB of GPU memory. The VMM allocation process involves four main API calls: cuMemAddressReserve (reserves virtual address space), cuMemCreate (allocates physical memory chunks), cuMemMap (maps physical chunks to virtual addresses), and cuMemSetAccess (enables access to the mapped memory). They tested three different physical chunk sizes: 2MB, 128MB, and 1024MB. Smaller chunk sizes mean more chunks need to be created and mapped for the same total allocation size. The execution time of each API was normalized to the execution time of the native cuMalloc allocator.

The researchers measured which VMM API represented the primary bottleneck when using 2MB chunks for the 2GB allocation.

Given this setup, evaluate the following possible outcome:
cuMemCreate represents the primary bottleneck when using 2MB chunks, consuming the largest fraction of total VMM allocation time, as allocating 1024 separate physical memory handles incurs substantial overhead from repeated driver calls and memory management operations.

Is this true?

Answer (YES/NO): NO